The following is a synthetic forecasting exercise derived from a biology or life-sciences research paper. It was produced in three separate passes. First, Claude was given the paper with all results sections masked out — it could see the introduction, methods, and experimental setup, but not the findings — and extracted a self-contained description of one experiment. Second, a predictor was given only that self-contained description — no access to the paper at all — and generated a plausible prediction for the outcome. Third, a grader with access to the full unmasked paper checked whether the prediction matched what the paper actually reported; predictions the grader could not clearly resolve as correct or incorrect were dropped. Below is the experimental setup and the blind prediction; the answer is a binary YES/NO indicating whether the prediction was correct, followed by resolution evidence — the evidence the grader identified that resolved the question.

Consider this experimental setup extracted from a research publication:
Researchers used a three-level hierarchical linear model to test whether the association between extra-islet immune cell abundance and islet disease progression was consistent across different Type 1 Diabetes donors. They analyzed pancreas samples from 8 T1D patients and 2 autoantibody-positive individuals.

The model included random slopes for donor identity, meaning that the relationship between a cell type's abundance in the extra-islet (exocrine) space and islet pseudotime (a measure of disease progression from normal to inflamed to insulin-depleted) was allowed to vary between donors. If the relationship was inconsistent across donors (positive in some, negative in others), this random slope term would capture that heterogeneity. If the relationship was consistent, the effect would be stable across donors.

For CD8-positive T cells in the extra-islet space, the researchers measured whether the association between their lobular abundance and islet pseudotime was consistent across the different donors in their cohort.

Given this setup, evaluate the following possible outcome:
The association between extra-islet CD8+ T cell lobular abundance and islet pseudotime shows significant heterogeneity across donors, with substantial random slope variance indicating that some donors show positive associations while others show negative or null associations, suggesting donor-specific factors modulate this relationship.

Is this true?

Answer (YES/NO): NO